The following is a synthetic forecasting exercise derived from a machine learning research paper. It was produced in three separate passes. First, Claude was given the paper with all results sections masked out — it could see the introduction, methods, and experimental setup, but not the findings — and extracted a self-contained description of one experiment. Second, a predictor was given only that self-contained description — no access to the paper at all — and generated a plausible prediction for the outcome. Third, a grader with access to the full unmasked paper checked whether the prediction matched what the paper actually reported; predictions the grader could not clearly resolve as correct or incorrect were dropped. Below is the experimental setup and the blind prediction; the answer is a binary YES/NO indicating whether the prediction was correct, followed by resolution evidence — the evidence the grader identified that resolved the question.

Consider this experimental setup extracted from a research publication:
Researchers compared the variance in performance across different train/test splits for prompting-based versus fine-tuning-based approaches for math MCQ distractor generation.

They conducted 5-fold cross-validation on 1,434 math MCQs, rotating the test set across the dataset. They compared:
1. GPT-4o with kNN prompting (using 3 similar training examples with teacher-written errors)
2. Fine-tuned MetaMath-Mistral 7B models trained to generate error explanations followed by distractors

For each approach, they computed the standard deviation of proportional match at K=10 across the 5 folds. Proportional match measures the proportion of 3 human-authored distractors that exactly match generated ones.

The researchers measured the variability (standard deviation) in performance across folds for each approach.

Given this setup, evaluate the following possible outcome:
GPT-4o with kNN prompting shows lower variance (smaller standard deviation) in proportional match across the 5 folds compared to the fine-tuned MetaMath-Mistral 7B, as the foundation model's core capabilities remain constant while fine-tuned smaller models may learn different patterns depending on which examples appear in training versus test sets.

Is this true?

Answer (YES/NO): NO